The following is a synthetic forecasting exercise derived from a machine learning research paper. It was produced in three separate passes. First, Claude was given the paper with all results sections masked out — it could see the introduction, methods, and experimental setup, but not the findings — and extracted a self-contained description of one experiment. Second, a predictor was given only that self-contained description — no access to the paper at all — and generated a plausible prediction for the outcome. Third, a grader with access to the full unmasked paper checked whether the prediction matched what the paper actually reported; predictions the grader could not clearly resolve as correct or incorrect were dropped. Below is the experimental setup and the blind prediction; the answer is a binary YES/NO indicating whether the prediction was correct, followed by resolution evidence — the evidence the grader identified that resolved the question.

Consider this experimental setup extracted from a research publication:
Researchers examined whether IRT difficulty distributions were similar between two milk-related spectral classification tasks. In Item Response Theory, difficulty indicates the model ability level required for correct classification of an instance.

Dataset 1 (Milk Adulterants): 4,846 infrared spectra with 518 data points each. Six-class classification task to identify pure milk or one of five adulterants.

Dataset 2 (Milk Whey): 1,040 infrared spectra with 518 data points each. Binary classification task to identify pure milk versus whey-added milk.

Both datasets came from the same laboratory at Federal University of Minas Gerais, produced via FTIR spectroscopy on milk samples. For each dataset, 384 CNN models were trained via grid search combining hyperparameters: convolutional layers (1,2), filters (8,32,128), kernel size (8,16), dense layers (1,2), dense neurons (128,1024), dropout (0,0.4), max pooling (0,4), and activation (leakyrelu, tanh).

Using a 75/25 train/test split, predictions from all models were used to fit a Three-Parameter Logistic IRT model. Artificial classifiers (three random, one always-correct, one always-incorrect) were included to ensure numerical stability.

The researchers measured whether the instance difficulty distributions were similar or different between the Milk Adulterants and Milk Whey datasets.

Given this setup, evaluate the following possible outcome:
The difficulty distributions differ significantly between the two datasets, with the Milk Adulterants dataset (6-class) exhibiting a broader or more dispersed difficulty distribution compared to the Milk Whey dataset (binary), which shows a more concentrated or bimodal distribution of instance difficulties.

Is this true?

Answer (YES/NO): NO